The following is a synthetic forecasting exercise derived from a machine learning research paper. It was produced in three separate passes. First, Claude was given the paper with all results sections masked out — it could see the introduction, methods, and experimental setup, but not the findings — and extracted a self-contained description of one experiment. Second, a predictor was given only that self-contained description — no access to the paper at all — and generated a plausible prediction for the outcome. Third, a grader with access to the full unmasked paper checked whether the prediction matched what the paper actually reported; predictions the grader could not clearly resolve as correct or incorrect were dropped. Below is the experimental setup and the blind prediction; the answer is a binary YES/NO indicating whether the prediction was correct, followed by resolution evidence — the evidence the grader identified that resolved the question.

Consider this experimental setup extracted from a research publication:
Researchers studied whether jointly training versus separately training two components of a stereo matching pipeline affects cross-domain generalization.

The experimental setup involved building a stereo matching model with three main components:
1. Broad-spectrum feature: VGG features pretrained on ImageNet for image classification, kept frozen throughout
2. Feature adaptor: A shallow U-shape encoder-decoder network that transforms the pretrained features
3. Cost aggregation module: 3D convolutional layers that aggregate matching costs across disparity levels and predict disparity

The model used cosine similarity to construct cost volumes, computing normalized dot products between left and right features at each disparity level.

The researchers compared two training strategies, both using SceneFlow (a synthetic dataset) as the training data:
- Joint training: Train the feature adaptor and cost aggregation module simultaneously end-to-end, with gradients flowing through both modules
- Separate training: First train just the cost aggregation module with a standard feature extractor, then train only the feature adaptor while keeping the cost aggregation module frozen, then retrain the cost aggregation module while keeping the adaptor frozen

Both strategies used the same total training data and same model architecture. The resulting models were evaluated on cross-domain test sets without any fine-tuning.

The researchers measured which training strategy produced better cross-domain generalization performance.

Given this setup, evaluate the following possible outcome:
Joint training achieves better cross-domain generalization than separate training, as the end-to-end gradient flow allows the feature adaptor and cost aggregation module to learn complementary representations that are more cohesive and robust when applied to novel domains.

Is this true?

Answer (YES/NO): NO